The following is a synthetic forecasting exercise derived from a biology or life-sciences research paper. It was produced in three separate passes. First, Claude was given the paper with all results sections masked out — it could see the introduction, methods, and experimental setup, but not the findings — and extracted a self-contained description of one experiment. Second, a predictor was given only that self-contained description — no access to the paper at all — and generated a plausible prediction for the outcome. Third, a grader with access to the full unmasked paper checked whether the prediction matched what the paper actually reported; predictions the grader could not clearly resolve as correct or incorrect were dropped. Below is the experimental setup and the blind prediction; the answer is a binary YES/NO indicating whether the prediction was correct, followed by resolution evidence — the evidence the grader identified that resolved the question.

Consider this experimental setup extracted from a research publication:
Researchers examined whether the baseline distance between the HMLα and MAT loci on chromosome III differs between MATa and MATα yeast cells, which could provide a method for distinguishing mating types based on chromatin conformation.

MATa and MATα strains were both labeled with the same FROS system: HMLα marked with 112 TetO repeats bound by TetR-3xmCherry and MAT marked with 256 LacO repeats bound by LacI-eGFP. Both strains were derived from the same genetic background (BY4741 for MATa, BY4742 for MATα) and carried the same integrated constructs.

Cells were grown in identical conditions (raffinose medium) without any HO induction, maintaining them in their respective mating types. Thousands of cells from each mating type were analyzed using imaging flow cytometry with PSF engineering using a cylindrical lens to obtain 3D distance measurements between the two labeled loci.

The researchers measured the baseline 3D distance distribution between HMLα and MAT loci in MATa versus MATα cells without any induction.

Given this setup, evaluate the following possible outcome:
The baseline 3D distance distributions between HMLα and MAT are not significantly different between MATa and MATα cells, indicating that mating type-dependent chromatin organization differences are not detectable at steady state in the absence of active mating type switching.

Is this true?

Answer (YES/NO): NO